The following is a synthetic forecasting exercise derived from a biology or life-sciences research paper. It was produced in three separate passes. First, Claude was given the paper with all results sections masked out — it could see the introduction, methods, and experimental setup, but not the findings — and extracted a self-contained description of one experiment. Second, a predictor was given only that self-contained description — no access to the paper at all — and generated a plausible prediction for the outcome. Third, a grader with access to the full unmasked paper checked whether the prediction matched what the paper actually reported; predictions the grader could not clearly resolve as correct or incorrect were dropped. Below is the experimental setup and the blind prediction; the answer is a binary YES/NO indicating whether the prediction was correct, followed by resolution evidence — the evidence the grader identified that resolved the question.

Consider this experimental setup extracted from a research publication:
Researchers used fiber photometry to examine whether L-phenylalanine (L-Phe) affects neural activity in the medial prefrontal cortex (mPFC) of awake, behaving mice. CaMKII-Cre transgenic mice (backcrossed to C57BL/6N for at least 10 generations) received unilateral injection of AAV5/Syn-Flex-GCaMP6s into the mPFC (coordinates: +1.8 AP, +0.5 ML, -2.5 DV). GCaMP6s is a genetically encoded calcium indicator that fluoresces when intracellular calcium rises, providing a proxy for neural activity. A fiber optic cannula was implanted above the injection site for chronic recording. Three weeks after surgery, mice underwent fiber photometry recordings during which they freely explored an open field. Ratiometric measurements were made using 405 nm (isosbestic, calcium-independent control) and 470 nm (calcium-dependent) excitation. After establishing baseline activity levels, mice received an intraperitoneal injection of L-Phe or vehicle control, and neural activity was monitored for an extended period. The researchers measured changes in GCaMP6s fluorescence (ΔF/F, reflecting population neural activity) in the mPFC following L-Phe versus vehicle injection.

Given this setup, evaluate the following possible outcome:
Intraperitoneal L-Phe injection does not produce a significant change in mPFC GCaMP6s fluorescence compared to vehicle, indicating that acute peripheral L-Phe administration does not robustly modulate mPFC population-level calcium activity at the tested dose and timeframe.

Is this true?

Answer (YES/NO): NO